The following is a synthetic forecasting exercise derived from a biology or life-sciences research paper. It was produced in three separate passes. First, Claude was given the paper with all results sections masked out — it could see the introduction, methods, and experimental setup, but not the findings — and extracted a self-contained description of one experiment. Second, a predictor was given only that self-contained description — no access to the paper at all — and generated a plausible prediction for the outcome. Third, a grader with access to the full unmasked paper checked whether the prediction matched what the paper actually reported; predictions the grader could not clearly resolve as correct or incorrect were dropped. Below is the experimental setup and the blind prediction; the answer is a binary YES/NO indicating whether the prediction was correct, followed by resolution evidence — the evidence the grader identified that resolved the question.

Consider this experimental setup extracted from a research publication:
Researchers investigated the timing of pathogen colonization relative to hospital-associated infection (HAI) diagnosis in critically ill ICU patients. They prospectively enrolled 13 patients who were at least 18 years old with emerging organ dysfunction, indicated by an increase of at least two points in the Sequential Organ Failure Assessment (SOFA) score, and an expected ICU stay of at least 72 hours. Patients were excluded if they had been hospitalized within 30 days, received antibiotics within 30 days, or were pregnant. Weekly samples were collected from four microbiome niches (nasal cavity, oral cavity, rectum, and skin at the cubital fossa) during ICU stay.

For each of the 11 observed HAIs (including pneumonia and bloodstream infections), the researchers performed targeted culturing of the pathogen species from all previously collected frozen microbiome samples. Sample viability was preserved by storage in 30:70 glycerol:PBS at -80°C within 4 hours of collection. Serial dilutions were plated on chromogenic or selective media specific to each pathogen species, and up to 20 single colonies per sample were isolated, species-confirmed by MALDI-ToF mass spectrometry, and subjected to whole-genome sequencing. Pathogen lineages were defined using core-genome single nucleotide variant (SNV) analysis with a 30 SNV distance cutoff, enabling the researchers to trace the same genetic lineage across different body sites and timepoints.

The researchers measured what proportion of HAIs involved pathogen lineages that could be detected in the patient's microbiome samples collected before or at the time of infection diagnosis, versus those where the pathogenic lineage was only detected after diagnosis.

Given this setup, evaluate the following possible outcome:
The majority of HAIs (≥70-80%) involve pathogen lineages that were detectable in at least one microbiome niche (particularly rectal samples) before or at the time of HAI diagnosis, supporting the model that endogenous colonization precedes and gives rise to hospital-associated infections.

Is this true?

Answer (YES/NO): YES